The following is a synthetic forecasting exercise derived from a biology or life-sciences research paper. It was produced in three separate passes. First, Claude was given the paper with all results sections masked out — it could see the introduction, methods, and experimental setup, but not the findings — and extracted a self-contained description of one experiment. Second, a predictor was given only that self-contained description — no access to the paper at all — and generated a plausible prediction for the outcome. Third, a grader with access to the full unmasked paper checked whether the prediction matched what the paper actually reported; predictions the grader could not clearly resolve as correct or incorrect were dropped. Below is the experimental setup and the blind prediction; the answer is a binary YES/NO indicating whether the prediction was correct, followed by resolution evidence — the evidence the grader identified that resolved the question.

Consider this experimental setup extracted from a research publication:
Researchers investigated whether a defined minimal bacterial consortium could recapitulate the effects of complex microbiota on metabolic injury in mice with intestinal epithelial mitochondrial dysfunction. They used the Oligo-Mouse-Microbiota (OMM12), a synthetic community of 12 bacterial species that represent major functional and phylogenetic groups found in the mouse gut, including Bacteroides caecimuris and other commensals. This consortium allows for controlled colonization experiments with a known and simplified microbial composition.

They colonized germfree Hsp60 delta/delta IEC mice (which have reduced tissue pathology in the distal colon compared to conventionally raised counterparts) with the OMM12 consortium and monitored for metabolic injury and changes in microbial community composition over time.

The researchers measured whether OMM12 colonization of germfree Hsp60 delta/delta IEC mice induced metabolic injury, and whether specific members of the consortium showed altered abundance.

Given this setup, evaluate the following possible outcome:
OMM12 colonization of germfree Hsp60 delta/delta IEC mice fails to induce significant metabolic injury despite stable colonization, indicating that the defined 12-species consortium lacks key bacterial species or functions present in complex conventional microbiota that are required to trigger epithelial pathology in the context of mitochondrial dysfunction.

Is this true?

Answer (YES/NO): NO